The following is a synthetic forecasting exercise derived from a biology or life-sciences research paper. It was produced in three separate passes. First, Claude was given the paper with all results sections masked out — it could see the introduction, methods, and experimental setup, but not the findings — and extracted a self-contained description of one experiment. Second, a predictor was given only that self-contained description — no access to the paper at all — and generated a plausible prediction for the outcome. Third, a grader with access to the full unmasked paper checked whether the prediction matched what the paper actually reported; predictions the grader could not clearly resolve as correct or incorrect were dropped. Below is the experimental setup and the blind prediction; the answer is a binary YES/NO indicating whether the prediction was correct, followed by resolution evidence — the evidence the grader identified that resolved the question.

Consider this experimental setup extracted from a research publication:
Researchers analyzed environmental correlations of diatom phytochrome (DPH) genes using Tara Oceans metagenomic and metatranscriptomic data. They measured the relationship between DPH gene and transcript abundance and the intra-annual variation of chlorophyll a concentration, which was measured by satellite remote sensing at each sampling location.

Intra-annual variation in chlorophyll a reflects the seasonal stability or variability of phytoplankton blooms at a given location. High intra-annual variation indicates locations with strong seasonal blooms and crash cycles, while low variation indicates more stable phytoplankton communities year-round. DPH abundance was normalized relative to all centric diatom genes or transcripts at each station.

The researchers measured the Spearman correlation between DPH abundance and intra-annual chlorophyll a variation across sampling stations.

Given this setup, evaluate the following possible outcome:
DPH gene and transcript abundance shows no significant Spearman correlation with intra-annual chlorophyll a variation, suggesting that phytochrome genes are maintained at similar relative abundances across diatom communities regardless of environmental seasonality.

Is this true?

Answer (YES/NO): NO